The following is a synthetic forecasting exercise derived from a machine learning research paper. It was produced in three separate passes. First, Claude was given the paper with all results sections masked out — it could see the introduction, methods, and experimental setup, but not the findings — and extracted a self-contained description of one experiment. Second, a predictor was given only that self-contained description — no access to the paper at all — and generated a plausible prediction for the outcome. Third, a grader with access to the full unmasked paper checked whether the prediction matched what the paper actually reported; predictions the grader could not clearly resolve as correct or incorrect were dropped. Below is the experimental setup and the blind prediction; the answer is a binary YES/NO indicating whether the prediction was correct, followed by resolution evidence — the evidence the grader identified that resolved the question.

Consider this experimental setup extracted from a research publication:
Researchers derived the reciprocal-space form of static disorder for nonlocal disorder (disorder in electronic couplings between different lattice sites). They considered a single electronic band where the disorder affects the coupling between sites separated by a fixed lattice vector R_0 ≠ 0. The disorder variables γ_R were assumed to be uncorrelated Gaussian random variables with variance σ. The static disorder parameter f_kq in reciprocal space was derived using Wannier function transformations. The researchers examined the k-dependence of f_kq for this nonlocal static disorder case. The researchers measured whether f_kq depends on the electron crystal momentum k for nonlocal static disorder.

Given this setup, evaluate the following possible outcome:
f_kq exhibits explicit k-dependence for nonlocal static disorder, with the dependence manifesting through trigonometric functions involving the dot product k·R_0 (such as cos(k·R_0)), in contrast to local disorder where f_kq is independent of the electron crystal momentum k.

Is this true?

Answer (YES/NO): YES